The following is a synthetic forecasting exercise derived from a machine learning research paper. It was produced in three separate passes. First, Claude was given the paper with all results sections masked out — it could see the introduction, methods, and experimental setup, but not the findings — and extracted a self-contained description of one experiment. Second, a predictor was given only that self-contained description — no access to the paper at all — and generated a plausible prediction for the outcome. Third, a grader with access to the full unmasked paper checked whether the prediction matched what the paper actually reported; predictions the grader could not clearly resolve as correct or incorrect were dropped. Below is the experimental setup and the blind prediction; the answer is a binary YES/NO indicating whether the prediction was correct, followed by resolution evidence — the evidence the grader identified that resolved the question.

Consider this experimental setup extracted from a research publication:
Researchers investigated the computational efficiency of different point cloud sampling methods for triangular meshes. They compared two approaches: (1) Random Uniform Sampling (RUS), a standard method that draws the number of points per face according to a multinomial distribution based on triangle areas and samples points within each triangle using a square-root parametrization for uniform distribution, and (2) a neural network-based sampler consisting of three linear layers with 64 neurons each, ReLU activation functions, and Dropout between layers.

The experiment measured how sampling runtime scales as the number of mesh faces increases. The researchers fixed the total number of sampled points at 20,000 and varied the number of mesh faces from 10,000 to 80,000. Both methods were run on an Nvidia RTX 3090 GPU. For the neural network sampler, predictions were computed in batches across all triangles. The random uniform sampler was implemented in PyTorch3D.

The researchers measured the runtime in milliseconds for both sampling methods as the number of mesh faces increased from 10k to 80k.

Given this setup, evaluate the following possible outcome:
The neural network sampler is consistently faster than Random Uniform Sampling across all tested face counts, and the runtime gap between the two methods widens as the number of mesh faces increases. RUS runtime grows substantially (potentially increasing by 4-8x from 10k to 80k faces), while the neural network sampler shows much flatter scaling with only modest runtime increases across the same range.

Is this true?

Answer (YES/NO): NO